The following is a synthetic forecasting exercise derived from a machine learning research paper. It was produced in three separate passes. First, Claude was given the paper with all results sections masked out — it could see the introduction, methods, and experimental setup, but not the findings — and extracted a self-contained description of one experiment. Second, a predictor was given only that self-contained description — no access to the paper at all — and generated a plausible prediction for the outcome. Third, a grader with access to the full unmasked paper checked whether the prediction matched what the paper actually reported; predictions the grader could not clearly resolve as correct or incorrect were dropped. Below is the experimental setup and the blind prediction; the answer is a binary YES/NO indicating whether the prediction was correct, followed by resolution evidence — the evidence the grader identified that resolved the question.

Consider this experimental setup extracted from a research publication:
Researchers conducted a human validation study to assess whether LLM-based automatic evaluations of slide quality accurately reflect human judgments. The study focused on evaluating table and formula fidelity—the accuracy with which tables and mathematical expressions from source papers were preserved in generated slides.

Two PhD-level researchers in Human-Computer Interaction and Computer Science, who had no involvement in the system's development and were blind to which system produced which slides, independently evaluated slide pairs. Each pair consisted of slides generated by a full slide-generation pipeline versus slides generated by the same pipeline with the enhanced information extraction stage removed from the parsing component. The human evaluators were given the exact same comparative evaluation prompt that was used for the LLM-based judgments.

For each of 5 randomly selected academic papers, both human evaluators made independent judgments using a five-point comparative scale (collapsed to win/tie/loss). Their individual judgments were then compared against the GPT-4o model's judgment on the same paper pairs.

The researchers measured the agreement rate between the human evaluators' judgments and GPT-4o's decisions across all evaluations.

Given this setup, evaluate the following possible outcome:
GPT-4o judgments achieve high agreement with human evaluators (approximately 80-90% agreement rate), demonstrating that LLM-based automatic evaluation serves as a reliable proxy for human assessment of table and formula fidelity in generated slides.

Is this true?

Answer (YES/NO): YES